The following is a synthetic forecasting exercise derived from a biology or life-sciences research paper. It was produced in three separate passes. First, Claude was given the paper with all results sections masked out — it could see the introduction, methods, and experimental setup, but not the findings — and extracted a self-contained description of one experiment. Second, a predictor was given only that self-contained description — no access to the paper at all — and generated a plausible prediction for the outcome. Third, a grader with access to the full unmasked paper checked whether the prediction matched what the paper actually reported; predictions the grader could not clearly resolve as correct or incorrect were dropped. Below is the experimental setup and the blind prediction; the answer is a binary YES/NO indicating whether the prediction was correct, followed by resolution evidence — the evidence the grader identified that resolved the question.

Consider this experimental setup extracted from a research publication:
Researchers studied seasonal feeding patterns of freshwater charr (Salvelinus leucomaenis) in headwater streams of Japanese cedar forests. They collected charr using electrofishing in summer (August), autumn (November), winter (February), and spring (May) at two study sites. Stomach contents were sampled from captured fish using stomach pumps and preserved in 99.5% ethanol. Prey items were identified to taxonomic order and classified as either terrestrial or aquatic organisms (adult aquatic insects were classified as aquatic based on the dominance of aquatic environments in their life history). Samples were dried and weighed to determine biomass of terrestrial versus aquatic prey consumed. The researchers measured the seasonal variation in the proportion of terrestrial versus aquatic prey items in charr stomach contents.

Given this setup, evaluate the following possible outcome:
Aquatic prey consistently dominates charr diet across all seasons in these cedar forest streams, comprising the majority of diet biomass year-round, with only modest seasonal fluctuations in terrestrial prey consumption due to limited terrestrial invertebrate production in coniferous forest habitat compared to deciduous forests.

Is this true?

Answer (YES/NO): NO